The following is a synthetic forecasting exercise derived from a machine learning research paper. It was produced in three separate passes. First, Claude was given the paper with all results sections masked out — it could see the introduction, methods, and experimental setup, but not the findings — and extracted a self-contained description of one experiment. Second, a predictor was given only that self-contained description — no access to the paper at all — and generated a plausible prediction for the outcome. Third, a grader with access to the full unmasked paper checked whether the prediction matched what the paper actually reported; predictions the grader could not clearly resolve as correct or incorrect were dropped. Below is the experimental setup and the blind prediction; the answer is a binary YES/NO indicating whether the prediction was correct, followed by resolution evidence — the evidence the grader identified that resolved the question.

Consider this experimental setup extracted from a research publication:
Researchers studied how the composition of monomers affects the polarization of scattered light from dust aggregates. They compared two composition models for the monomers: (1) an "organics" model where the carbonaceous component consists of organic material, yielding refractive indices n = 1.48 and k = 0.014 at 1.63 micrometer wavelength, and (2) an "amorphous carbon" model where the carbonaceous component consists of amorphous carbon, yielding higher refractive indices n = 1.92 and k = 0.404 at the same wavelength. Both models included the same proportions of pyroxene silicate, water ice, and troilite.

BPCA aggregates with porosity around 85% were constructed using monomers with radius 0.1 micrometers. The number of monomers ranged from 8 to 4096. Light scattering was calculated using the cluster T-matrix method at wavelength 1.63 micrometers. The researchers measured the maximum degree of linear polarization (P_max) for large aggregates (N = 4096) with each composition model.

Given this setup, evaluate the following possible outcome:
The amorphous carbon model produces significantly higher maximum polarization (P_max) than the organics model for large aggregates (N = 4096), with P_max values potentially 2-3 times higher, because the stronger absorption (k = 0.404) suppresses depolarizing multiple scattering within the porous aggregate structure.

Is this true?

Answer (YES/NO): NO